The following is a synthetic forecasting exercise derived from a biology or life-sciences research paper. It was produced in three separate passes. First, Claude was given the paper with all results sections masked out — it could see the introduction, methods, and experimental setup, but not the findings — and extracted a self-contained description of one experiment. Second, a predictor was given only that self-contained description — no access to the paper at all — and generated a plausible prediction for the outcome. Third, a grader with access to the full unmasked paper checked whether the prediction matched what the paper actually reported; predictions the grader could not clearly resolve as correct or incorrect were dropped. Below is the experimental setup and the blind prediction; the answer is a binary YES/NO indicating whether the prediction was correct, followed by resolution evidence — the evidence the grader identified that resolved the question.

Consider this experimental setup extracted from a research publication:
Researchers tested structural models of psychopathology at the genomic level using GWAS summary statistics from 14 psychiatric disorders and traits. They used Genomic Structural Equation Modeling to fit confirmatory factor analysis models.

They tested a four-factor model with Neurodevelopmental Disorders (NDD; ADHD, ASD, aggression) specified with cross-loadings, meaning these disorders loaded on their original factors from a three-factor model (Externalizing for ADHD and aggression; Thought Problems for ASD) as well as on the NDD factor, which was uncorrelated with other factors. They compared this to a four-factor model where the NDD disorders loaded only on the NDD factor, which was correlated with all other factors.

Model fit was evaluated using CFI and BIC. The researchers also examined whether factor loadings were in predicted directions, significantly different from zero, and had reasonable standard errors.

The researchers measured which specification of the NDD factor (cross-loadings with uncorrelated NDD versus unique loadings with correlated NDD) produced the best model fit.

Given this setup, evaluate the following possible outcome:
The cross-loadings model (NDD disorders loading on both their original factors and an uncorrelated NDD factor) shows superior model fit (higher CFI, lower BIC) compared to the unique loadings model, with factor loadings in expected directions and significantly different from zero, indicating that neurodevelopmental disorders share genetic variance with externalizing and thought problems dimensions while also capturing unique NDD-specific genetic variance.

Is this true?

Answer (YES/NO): NO